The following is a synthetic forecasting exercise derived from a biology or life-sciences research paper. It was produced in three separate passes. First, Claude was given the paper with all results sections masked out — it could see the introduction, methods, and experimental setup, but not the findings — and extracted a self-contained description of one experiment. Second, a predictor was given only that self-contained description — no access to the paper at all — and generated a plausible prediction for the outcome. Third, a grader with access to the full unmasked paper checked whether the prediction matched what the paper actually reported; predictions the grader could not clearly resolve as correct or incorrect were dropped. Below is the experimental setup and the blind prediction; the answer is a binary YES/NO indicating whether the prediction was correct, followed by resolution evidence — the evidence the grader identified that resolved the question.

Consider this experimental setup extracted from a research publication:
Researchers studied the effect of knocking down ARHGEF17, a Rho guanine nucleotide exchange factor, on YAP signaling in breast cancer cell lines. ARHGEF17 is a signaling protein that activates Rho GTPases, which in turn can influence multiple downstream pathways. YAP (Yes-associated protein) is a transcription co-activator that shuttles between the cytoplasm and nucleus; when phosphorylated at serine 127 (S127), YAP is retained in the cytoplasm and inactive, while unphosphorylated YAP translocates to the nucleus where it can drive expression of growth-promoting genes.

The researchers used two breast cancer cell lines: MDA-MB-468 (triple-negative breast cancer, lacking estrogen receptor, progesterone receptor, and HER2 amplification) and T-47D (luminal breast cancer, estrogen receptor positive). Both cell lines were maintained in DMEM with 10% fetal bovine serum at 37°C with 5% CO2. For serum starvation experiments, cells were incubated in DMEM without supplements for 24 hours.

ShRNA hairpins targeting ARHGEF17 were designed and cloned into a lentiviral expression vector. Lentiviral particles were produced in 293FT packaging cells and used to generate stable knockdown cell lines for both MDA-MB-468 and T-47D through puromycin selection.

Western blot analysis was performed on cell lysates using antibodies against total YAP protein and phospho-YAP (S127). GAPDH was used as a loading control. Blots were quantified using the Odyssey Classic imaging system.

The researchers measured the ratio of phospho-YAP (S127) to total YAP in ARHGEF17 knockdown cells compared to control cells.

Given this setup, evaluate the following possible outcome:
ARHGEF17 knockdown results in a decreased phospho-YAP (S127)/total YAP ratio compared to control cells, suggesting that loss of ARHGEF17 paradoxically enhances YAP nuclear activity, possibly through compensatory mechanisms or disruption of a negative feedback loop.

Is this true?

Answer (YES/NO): NO